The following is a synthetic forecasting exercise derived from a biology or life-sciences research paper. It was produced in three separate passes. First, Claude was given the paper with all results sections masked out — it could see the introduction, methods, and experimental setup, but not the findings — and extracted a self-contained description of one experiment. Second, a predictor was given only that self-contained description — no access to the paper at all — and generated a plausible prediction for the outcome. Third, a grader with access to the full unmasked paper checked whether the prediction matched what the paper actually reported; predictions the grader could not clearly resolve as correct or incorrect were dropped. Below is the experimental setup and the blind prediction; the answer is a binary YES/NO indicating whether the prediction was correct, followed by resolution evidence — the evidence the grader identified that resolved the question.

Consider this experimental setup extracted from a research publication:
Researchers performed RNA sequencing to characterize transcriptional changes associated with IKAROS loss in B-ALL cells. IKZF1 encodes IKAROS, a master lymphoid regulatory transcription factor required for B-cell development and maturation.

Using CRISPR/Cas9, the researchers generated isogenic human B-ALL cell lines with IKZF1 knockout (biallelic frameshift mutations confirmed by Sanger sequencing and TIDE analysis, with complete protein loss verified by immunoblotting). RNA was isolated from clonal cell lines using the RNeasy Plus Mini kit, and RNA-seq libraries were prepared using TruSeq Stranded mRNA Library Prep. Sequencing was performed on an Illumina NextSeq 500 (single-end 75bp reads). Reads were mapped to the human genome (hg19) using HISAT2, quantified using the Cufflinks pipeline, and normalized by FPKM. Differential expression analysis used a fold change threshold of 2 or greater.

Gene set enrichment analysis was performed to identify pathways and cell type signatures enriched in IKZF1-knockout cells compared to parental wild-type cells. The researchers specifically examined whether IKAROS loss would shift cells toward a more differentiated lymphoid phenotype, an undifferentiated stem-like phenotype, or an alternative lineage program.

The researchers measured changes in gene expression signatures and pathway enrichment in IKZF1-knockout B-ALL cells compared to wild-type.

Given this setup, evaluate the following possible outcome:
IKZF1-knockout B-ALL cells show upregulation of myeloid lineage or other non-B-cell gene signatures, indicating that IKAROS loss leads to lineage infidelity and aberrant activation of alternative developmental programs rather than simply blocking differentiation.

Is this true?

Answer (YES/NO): YES